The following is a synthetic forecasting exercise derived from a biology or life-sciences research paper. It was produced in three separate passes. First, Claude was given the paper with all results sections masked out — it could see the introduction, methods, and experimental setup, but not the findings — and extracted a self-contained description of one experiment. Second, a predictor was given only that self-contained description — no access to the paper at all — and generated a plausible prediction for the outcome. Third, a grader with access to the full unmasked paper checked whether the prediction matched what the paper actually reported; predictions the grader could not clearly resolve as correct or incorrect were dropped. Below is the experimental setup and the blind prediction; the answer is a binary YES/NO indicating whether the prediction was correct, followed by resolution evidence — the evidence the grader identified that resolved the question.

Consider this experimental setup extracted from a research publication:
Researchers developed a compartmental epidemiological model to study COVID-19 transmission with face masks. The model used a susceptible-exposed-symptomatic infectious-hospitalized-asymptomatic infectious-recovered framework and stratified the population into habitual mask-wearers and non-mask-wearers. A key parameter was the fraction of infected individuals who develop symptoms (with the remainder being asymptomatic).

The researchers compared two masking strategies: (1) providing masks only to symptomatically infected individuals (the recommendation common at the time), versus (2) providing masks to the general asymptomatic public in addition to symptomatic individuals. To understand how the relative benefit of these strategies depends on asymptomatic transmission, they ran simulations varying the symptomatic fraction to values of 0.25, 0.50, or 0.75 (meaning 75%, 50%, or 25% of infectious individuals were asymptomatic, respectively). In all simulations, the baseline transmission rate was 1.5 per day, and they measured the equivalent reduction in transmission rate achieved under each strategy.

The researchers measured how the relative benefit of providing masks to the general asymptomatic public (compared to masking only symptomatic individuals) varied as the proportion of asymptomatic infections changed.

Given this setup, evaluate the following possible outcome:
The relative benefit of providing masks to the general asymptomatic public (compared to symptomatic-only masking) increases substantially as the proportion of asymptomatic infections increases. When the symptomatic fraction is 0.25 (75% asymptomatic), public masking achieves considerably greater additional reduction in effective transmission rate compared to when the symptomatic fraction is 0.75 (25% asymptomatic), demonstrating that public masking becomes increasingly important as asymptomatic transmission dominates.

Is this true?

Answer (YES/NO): YES